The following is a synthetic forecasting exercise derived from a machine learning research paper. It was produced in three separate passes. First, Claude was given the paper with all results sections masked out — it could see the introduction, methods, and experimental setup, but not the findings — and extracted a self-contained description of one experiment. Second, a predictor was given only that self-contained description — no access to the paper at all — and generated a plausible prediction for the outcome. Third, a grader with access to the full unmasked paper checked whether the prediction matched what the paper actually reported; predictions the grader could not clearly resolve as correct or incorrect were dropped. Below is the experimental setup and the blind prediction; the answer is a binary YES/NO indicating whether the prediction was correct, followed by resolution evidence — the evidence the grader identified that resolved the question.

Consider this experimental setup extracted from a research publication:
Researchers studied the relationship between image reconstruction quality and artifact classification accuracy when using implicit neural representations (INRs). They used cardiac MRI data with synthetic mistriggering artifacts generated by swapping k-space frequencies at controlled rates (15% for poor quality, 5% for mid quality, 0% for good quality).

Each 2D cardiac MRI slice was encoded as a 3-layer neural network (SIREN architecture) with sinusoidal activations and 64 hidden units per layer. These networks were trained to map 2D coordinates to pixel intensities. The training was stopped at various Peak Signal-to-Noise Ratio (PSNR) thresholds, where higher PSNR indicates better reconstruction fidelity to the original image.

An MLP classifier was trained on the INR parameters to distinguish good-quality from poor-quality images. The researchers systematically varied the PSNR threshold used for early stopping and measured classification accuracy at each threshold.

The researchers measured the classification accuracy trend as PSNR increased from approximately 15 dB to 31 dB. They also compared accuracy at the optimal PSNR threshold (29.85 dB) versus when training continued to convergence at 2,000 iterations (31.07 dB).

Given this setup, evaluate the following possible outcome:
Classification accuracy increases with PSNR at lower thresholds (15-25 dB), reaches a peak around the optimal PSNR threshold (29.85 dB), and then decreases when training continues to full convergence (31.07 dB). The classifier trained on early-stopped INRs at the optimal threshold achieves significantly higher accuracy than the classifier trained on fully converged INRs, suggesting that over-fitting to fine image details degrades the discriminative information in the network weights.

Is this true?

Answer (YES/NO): NO